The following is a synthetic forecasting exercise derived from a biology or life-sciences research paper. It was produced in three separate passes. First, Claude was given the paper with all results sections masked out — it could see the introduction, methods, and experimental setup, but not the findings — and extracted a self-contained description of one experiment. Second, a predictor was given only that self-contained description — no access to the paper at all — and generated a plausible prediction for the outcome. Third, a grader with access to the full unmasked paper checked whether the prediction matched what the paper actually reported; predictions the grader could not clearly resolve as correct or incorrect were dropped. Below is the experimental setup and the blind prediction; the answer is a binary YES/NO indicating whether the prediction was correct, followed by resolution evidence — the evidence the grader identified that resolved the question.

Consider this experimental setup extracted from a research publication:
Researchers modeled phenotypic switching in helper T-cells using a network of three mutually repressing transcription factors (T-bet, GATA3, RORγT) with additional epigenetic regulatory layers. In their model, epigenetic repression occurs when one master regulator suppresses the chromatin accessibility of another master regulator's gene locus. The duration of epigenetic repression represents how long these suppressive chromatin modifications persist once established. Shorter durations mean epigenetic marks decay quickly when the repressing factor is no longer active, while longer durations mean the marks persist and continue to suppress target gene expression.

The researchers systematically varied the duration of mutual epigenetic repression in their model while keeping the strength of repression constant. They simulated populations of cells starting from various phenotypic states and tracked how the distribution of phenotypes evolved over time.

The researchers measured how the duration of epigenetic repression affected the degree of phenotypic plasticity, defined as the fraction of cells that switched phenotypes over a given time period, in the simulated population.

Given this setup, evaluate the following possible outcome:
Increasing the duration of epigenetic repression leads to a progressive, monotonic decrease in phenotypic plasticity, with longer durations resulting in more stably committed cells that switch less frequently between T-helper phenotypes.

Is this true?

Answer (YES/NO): NO